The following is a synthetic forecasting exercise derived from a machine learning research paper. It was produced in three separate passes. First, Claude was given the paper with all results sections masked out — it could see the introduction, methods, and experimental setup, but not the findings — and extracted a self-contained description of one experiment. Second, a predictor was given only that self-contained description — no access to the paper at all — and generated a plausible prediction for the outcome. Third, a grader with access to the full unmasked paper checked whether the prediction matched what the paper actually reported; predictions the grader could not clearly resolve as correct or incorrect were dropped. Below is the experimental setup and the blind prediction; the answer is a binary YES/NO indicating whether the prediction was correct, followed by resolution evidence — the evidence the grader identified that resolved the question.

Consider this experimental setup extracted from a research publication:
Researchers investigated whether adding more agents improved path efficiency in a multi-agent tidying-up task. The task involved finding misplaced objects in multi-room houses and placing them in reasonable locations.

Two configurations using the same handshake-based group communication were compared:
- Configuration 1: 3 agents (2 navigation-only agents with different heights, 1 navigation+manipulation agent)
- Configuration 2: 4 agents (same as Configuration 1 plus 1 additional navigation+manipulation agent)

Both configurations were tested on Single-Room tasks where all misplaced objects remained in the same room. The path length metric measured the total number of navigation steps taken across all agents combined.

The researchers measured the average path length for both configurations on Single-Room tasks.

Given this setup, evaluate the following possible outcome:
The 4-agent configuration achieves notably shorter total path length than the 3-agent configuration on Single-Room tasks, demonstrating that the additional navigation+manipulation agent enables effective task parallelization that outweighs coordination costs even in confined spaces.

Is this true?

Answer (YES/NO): YES